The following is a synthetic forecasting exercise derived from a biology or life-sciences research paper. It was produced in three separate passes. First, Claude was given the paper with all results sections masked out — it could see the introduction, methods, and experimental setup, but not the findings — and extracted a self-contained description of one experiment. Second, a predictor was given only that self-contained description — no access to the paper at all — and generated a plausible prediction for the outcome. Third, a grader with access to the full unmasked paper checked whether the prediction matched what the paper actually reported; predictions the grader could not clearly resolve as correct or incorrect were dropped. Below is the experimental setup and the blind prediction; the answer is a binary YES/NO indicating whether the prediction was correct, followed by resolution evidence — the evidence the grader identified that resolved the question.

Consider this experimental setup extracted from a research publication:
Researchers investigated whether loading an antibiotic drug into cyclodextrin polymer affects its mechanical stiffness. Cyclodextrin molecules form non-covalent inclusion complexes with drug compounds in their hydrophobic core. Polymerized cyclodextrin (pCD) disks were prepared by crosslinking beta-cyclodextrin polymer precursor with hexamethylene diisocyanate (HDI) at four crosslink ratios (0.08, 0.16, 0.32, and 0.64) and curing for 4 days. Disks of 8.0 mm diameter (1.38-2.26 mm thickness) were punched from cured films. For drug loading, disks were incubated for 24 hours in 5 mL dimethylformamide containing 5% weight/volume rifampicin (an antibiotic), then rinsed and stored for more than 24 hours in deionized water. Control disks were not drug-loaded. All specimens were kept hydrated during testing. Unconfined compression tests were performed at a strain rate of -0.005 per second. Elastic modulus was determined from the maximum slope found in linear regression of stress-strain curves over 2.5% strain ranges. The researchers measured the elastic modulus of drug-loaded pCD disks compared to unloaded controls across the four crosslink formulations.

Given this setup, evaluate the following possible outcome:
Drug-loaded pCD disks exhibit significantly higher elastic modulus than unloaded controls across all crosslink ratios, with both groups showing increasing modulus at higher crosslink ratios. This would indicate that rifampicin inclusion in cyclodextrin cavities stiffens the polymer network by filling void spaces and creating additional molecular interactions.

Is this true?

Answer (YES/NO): NO